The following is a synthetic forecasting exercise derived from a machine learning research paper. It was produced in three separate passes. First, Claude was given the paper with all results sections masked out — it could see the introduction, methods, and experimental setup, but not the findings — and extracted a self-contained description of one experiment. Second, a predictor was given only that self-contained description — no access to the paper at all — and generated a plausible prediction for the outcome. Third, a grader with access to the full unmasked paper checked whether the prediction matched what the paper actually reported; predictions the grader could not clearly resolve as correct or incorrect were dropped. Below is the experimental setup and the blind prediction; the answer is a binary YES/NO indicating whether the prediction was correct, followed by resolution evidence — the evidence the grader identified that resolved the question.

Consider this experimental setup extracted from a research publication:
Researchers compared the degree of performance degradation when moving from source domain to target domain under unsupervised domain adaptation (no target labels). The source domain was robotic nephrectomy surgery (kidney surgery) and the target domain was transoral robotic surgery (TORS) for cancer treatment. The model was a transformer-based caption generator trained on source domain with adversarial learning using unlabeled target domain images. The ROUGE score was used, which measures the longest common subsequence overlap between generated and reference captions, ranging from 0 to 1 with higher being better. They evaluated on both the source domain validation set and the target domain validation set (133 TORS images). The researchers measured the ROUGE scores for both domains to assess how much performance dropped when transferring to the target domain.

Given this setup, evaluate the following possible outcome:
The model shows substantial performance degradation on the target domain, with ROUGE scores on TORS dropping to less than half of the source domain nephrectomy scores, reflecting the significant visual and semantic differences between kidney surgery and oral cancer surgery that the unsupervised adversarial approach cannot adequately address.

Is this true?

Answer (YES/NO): YES